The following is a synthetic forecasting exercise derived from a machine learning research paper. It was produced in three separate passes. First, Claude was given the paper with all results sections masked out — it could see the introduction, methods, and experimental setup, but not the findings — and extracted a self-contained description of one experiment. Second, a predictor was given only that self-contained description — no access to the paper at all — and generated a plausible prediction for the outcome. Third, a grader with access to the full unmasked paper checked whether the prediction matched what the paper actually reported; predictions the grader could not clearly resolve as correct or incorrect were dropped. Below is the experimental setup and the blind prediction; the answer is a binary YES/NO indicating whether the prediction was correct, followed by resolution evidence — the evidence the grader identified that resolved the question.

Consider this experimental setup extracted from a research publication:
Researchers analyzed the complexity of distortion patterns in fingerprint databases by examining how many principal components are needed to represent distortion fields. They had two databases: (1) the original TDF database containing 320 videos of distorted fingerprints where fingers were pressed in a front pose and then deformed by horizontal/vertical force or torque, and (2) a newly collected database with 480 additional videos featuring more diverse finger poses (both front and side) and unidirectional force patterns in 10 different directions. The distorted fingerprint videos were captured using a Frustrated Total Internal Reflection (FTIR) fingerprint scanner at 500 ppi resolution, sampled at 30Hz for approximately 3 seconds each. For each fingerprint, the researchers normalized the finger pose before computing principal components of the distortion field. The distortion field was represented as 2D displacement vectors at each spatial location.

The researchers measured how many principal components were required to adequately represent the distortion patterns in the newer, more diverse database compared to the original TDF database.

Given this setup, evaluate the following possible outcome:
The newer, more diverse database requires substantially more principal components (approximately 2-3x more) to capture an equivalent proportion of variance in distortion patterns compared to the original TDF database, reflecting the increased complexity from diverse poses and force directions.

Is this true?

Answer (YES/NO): YES